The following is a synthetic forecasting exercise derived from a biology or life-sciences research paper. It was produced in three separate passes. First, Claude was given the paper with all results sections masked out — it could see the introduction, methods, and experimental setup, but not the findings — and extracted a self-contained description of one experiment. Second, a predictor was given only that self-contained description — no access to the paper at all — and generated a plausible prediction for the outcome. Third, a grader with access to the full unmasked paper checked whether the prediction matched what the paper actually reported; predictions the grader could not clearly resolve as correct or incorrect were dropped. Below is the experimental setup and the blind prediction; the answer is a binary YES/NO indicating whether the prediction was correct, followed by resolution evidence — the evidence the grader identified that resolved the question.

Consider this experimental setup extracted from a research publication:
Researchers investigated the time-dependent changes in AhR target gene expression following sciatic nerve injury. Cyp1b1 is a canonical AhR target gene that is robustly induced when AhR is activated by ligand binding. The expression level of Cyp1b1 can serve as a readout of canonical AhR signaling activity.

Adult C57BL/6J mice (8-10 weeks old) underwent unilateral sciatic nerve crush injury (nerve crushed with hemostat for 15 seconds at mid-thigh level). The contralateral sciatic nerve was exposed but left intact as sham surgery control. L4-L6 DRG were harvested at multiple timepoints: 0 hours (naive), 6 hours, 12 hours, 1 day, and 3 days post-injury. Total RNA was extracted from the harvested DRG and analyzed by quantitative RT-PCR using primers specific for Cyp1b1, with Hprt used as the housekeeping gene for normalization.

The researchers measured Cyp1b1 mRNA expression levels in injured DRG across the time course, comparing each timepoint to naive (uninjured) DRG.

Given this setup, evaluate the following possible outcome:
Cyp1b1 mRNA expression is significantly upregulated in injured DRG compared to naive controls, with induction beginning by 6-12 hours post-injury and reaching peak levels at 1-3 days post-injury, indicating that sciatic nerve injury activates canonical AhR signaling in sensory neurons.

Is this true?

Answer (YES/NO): NO